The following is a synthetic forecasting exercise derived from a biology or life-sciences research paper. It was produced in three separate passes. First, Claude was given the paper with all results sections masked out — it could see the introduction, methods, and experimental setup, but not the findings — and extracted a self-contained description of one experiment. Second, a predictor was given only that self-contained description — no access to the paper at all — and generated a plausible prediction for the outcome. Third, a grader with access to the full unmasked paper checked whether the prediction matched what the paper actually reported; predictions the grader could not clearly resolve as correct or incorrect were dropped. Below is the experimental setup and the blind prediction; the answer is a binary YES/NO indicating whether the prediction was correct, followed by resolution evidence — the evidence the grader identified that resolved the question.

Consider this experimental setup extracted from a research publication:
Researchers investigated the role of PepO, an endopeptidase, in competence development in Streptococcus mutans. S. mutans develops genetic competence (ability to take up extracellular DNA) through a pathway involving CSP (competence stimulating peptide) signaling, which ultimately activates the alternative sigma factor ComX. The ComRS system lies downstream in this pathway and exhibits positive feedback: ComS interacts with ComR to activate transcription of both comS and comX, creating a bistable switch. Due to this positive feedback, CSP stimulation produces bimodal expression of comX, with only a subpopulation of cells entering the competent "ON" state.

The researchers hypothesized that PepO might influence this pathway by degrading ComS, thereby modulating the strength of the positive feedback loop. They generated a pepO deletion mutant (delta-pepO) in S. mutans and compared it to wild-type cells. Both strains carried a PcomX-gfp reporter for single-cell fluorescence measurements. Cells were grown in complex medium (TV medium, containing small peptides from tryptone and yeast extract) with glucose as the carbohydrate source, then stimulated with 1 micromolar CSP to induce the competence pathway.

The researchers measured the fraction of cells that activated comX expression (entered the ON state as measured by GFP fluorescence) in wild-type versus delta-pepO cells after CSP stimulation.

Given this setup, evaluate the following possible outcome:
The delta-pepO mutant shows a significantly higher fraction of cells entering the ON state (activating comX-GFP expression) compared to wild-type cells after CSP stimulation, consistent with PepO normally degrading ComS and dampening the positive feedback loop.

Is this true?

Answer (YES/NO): YES